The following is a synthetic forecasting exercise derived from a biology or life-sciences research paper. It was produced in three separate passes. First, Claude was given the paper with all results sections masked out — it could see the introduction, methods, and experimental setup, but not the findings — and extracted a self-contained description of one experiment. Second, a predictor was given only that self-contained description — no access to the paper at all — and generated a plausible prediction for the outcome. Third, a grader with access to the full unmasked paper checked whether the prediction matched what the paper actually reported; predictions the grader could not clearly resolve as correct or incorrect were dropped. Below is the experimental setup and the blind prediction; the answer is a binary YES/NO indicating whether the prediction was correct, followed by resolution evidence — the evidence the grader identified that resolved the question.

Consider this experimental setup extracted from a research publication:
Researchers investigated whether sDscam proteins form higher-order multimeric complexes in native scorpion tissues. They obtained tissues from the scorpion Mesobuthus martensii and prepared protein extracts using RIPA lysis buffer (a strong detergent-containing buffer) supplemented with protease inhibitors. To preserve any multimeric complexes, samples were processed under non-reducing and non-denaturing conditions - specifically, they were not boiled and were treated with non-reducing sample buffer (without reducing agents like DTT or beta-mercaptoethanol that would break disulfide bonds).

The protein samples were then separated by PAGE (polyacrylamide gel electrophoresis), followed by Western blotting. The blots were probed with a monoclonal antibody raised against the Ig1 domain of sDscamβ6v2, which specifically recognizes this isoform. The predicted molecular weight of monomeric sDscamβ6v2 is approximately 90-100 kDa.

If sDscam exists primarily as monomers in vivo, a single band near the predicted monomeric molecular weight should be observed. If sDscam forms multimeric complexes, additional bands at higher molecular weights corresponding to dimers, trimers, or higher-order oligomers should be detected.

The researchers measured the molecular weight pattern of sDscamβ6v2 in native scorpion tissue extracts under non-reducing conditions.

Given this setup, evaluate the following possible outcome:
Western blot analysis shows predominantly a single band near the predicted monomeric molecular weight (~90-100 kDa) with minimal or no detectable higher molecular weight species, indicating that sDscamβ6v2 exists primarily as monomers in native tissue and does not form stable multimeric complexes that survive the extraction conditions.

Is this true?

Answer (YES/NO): NO